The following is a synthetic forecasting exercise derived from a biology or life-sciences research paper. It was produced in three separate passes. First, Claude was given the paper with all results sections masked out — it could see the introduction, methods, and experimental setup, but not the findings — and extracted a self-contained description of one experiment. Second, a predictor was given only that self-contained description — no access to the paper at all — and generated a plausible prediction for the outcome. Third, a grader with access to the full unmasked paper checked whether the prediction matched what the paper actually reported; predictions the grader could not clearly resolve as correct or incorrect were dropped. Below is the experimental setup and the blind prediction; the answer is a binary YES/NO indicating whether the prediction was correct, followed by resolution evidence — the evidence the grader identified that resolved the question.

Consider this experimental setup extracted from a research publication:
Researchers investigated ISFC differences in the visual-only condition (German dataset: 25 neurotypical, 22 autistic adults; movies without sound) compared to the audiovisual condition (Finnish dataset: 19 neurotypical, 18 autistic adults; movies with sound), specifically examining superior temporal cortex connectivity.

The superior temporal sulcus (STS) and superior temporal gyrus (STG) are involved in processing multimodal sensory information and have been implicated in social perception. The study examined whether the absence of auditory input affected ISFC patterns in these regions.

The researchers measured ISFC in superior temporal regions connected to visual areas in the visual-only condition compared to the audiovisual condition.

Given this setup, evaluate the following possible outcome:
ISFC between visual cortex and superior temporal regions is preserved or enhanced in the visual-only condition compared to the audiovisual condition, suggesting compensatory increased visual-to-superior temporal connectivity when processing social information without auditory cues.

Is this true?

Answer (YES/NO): NO